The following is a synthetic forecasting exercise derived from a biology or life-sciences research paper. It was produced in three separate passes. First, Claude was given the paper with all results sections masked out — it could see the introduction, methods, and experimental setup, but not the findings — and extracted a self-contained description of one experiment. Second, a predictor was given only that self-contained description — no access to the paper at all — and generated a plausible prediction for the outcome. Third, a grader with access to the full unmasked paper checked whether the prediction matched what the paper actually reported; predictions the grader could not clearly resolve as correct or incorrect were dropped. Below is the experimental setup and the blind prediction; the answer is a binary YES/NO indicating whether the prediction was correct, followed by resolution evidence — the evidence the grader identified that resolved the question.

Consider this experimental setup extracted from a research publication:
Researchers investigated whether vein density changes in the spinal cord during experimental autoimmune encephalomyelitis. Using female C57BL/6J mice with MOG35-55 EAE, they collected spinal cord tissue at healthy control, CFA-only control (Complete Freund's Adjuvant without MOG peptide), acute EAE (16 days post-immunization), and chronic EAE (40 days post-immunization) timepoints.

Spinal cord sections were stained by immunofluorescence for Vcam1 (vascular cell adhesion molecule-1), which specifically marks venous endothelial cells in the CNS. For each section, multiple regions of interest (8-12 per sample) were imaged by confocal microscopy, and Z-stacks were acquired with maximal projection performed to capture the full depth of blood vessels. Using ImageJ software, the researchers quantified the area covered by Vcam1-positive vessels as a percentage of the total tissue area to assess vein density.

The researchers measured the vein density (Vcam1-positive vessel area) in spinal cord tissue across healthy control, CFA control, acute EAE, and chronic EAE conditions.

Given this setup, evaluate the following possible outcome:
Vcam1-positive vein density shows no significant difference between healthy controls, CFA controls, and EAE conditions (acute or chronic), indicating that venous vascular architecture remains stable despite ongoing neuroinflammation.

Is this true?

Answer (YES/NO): NO